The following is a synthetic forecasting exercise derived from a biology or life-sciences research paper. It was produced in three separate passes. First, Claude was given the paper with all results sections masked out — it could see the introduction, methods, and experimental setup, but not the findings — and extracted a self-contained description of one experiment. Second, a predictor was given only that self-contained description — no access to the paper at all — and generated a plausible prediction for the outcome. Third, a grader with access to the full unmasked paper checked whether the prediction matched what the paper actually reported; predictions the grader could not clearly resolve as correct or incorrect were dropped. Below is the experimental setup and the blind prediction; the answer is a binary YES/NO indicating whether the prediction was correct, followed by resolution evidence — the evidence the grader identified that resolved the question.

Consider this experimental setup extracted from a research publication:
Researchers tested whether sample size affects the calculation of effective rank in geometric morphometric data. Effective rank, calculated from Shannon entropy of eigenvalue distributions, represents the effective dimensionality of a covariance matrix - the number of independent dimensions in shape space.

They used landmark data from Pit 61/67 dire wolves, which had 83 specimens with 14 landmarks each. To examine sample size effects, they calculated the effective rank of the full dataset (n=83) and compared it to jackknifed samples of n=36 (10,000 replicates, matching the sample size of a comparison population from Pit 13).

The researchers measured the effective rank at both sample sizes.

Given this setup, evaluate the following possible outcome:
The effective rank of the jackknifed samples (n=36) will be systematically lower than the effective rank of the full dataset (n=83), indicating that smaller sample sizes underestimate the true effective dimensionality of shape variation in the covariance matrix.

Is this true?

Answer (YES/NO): YES